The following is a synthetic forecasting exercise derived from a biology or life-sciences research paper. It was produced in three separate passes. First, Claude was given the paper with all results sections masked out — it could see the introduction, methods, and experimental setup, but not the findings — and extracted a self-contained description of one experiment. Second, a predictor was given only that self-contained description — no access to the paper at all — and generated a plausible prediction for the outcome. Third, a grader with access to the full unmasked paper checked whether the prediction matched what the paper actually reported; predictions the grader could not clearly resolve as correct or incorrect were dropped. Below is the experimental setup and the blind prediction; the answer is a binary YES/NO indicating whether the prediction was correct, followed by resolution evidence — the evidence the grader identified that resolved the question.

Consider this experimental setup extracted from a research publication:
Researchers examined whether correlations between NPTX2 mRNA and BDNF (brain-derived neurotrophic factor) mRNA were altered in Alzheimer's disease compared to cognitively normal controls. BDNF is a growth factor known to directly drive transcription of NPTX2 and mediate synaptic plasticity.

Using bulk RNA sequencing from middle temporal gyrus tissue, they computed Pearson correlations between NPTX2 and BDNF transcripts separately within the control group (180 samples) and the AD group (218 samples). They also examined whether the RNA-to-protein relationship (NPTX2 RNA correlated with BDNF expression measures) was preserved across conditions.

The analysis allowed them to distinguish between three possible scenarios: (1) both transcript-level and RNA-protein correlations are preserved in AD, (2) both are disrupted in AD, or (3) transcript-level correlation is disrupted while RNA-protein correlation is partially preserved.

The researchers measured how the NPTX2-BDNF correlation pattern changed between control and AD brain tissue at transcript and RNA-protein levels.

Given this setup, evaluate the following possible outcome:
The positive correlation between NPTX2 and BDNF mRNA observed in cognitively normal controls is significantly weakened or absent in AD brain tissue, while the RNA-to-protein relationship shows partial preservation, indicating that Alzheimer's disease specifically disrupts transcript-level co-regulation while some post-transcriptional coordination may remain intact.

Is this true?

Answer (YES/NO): YES